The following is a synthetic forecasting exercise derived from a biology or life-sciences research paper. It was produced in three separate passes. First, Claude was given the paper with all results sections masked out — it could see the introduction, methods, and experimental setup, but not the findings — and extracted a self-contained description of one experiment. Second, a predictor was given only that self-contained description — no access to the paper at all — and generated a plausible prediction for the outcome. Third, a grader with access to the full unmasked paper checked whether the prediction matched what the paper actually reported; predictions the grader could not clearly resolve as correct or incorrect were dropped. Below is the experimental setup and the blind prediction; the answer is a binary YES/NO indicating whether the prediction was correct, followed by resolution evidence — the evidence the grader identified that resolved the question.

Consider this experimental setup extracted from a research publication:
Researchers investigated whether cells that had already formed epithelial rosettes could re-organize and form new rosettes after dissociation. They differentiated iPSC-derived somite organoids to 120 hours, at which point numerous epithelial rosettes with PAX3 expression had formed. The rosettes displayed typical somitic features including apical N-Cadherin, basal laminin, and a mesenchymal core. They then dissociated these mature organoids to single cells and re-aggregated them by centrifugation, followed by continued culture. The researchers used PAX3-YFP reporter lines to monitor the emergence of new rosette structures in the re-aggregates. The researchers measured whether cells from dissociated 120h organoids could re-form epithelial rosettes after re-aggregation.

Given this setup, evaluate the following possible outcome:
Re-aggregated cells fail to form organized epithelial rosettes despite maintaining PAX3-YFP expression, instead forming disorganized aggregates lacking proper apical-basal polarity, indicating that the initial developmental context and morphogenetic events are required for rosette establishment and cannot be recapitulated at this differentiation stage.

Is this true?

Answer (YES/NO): NO